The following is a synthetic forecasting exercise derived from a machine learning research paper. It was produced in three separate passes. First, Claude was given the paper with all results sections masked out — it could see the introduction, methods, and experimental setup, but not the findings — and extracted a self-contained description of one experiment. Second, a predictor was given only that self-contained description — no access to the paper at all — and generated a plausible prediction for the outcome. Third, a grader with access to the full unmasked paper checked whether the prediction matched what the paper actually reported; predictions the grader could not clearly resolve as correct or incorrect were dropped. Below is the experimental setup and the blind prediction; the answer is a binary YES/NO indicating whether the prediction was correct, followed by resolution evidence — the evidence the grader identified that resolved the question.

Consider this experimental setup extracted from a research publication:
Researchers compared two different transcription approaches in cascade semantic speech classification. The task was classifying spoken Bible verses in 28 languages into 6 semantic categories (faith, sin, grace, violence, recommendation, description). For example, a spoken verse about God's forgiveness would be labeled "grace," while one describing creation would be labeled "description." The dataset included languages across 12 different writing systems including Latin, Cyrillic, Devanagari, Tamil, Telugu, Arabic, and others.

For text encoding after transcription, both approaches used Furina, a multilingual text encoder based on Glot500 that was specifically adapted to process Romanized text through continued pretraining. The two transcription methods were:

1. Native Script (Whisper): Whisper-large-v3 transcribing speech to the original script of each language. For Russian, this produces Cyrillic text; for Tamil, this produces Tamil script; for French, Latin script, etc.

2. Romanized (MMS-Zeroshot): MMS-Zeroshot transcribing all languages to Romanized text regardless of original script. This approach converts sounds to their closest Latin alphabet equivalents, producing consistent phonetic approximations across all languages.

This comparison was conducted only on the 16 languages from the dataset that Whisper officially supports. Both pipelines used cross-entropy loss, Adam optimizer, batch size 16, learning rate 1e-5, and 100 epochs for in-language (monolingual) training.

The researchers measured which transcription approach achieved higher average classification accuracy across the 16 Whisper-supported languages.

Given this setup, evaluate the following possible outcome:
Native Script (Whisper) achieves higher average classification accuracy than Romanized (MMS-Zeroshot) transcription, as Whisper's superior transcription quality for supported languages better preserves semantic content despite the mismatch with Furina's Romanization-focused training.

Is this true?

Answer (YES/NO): YES